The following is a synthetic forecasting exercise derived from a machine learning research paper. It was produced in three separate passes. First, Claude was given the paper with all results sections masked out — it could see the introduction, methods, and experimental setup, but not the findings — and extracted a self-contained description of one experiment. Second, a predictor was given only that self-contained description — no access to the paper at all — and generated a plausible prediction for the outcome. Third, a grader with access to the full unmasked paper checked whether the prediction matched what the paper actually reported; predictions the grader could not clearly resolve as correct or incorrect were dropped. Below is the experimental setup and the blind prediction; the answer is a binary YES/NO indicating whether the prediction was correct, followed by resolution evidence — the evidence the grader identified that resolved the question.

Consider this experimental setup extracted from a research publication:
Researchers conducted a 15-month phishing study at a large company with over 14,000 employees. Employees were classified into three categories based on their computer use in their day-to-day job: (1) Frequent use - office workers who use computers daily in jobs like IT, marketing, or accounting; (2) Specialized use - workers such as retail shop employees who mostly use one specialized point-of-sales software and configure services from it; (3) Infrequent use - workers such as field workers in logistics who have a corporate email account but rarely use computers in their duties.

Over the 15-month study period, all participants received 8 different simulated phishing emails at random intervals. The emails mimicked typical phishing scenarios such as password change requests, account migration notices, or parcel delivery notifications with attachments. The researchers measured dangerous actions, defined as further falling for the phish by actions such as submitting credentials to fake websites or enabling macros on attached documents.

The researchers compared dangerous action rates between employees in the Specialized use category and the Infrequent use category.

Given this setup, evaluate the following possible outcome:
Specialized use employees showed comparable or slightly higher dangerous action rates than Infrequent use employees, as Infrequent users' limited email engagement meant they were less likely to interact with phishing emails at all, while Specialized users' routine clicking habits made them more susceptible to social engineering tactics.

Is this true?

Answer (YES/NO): YES